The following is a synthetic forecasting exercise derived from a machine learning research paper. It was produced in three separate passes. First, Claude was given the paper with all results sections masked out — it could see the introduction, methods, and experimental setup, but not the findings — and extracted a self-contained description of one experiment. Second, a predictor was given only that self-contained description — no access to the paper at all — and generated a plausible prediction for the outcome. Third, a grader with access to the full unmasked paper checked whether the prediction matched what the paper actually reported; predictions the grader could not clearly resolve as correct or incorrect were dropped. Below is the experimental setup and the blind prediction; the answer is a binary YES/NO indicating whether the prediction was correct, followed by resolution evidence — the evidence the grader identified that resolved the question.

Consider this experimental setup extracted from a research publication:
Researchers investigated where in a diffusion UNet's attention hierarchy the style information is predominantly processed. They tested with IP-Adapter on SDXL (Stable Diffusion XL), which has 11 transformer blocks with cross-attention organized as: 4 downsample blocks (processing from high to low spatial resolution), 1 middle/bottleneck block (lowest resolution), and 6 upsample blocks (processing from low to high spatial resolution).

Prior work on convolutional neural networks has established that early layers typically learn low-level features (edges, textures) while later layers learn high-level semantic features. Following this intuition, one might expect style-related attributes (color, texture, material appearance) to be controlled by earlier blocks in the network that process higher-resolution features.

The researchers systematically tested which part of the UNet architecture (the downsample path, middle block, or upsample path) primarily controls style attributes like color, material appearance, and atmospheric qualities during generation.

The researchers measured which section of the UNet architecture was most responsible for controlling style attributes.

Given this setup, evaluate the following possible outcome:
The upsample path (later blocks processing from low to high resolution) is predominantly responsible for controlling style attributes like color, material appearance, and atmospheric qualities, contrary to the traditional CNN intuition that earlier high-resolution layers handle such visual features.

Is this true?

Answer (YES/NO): YES